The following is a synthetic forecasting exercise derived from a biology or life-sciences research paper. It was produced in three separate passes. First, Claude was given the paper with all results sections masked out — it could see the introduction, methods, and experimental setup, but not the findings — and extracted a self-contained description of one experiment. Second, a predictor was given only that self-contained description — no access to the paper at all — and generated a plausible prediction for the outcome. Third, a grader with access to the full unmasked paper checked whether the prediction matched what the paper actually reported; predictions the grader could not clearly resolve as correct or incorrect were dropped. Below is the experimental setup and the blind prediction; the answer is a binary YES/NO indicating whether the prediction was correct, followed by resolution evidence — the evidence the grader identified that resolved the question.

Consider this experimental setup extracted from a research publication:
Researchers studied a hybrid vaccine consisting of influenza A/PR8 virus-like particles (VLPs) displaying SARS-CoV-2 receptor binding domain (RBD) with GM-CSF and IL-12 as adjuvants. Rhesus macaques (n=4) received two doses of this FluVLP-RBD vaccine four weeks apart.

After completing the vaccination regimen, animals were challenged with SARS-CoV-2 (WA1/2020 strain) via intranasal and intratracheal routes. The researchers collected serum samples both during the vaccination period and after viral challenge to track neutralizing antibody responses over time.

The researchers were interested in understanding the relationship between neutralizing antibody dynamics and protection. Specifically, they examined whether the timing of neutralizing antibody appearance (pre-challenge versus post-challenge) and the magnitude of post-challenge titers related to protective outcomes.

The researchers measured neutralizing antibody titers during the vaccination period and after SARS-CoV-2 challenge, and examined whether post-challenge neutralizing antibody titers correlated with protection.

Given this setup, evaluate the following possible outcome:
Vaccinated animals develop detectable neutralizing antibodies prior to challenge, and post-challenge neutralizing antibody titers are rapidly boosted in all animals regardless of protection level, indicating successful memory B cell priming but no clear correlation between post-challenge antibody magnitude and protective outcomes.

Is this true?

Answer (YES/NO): NO